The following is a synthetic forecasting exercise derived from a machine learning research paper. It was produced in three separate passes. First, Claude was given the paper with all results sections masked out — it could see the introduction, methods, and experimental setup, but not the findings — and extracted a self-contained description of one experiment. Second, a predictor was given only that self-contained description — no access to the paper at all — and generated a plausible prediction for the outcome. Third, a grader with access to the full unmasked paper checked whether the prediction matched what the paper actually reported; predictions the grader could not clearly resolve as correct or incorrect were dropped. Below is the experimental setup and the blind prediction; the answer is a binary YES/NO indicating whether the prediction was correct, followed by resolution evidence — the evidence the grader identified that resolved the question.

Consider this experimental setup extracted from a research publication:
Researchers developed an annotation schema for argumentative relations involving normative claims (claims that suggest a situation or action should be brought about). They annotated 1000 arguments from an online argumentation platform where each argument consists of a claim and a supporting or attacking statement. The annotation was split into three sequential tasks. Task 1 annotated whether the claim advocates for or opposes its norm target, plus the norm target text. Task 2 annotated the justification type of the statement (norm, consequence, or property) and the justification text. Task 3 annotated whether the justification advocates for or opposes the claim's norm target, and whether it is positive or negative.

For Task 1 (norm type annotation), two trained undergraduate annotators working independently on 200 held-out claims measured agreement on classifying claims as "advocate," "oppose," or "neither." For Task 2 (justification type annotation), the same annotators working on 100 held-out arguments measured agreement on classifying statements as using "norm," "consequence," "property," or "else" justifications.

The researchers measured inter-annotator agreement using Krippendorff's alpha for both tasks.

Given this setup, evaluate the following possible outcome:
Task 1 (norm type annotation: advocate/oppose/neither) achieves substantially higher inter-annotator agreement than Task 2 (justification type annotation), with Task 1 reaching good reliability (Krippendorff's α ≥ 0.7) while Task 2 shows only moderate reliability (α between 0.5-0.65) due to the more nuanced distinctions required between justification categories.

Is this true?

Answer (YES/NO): YES